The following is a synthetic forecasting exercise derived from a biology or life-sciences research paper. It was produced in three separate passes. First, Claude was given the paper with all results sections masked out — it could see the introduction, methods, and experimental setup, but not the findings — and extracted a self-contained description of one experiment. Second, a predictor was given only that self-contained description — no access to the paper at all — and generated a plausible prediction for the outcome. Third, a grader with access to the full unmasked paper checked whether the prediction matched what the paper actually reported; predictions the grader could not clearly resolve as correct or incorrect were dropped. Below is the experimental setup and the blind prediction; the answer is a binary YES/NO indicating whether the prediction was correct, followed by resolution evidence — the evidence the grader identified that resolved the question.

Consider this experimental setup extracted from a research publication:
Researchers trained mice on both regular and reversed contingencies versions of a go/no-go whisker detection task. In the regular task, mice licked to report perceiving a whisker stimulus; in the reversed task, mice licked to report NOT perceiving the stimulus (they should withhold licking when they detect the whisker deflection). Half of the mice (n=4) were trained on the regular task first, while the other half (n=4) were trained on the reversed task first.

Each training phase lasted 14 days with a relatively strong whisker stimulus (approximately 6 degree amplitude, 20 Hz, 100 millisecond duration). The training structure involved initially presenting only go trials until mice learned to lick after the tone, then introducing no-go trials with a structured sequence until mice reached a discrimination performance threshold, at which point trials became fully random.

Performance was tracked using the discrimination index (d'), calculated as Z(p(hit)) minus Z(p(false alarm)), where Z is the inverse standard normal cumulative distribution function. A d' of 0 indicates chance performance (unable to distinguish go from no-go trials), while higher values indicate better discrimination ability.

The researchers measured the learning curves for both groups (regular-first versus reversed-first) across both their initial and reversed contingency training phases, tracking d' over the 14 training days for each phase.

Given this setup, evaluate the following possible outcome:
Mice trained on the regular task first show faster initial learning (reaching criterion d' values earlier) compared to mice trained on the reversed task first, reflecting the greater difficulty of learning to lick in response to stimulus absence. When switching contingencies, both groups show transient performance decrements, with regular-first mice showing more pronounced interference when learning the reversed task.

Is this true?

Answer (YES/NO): NO